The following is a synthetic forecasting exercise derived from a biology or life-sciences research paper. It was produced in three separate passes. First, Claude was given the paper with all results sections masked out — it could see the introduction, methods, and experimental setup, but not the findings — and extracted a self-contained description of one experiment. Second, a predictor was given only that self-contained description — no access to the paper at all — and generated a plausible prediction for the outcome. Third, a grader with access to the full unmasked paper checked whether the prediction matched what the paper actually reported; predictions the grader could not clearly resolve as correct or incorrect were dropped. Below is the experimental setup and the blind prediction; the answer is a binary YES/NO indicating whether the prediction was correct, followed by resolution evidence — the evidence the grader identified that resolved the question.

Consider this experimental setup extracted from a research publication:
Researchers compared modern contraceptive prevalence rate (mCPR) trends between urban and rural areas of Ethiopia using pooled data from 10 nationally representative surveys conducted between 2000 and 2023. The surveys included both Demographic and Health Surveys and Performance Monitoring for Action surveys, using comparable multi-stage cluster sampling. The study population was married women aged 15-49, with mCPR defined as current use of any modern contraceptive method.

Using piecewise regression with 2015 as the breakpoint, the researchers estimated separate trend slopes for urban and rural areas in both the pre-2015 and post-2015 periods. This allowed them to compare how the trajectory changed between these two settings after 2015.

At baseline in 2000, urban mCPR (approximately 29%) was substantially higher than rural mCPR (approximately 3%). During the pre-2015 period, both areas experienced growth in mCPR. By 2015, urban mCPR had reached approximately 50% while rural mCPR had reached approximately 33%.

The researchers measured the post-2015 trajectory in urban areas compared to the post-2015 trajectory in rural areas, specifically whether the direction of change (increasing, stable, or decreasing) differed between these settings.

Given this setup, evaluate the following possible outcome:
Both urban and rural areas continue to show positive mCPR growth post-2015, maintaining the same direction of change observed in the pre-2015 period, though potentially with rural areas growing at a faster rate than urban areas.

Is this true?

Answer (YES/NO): NO